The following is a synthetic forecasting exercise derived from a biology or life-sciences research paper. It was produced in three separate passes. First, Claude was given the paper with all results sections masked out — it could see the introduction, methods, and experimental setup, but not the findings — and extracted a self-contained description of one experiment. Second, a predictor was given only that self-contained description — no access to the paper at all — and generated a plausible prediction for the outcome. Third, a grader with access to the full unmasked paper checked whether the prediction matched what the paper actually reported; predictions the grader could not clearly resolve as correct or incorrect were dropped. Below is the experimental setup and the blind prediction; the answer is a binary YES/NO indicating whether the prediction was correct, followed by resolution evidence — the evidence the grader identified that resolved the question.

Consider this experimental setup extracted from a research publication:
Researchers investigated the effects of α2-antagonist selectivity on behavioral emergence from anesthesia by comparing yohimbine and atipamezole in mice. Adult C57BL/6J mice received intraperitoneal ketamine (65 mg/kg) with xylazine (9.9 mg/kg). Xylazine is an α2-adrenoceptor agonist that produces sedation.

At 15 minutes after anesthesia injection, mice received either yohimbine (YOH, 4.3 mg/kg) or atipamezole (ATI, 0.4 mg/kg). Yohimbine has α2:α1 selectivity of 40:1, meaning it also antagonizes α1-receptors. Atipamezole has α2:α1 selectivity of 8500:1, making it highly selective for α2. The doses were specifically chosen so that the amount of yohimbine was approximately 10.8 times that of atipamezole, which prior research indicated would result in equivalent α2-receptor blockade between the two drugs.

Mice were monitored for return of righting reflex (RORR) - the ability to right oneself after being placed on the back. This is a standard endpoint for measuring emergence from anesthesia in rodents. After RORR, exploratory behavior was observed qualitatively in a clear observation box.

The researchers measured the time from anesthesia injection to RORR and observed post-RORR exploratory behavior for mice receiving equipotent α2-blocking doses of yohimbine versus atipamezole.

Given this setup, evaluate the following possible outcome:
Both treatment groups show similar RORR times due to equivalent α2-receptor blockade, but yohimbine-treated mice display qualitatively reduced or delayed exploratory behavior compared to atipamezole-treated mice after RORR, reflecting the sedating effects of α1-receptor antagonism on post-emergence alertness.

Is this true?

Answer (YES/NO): NO